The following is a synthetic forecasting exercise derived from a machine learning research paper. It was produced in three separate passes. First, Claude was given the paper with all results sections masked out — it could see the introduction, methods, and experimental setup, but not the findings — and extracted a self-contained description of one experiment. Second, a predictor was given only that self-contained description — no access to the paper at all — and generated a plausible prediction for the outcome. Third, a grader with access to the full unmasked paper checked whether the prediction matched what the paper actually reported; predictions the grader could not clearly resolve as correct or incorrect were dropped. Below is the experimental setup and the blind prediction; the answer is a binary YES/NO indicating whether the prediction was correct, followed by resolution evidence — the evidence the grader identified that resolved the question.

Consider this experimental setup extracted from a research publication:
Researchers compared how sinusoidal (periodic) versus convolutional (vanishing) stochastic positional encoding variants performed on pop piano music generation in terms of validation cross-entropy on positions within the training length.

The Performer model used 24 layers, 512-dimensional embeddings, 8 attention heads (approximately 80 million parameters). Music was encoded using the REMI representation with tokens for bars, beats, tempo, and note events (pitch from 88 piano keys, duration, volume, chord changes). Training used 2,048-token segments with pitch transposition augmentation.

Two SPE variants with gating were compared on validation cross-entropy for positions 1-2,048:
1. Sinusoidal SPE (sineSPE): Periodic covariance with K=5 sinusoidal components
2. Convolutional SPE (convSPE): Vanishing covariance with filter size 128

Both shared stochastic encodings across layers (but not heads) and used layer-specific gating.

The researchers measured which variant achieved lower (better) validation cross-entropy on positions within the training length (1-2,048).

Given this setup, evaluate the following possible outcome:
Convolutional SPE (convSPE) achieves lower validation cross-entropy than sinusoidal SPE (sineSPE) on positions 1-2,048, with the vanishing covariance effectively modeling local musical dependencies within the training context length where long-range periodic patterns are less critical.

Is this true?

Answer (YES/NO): YES